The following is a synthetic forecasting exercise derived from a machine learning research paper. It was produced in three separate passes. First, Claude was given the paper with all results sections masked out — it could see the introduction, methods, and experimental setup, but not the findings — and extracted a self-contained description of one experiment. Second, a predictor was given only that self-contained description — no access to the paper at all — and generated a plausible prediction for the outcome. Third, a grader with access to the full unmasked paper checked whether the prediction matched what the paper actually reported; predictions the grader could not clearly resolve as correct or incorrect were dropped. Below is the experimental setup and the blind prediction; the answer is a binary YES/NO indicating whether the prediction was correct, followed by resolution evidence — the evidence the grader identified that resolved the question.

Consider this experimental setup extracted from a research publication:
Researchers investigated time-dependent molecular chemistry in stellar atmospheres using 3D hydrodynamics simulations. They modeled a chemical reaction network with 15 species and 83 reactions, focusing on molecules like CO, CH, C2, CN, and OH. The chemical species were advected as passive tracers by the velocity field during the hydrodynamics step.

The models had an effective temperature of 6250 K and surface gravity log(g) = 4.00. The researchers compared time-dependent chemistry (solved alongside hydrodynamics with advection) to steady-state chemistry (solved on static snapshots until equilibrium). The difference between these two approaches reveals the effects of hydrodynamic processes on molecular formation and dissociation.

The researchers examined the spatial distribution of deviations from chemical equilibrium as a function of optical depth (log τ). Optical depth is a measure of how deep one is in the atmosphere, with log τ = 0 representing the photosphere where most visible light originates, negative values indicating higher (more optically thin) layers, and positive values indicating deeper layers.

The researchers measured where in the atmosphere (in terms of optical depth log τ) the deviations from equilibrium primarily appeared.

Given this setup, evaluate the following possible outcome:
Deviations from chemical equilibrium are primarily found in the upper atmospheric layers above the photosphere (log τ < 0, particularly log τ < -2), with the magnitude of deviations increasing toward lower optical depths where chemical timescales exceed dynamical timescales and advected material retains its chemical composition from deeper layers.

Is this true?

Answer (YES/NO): YES